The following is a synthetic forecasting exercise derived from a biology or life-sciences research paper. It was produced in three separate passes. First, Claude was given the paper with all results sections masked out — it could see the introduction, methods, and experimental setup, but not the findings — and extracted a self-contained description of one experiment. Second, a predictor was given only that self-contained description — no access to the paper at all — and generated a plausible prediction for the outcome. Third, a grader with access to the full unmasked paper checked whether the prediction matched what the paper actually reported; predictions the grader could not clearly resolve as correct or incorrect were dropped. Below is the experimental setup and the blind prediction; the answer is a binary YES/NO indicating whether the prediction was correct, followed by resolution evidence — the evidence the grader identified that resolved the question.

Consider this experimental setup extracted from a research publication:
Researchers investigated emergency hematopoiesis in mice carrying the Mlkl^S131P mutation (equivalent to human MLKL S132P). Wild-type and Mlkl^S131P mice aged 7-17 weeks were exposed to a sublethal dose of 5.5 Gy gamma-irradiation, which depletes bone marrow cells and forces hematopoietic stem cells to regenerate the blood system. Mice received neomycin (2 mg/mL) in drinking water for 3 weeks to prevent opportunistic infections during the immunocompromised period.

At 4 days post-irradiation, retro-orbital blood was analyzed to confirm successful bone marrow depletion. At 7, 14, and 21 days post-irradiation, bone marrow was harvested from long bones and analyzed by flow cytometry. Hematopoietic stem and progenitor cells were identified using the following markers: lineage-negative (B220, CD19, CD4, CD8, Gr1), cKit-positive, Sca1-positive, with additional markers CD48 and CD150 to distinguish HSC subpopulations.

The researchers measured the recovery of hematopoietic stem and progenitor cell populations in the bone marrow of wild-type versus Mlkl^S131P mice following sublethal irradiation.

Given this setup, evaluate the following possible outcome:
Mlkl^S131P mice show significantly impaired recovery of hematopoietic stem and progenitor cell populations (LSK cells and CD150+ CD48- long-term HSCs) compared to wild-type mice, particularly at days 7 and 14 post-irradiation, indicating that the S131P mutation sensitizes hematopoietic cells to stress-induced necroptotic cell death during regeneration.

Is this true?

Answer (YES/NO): NO